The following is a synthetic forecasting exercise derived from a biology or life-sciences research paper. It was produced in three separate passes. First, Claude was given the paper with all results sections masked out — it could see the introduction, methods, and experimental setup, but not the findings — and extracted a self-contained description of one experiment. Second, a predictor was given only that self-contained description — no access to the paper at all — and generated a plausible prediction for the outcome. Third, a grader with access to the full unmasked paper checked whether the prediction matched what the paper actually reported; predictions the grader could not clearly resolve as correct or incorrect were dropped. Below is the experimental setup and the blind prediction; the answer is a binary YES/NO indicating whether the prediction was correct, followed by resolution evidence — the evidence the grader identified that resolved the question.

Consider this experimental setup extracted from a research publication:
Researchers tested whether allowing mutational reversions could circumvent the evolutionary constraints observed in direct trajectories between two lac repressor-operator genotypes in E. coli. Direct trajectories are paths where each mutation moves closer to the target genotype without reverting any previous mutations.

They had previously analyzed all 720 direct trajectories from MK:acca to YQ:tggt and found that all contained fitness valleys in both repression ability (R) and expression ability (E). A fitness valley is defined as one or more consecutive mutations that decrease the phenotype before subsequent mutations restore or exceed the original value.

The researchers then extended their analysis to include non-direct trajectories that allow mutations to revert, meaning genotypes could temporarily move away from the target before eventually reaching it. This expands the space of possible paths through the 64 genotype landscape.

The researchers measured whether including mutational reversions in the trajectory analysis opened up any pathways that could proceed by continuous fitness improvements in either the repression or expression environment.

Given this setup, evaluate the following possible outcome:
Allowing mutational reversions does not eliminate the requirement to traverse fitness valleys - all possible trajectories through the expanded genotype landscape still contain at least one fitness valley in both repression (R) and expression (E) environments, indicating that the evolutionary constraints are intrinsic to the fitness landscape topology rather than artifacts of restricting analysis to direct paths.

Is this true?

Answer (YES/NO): YES